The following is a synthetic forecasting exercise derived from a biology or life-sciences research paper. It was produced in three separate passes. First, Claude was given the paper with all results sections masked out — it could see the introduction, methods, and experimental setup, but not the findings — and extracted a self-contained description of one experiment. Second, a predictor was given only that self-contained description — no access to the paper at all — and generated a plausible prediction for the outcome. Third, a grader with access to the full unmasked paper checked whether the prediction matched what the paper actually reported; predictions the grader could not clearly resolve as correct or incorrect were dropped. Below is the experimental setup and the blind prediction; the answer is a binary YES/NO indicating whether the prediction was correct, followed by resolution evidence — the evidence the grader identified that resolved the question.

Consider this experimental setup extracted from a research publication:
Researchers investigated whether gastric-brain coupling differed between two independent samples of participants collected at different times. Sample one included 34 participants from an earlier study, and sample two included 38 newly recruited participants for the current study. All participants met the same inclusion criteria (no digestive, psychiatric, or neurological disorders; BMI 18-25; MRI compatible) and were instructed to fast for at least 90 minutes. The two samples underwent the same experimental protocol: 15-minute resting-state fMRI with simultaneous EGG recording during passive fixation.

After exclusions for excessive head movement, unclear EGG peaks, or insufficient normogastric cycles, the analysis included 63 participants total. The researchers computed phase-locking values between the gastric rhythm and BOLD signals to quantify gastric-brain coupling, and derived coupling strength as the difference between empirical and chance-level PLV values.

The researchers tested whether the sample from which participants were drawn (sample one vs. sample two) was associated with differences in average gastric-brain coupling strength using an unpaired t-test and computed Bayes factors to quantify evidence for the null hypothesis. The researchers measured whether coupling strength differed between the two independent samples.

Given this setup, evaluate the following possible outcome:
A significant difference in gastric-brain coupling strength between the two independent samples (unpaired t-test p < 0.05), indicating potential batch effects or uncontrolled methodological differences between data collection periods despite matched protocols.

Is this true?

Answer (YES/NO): NO